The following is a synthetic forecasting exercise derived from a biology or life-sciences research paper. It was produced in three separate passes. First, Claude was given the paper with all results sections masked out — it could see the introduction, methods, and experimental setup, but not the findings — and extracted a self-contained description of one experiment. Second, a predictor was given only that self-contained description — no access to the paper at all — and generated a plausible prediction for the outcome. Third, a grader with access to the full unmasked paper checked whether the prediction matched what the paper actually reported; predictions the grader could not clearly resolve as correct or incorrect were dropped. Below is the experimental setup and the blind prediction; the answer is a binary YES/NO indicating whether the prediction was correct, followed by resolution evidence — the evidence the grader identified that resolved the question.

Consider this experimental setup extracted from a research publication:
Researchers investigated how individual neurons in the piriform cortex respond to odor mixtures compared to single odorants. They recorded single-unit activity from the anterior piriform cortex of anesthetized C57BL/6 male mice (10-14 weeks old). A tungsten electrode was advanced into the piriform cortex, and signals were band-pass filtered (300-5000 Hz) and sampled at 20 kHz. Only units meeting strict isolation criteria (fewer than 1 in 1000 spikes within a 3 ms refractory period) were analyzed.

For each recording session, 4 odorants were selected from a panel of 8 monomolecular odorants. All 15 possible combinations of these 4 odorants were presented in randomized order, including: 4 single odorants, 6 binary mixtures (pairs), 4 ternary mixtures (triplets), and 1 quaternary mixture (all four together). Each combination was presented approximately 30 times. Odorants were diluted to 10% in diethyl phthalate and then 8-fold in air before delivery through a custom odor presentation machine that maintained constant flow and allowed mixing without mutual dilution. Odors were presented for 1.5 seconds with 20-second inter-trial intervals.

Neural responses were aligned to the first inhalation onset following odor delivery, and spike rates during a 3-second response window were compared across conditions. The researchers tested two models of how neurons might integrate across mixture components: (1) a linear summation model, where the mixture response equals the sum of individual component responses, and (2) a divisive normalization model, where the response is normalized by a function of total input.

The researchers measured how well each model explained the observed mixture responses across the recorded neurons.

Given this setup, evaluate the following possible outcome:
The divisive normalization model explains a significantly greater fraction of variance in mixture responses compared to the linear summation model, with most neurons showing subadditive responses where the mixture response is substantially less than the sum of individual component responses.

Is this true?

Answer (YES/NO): NO